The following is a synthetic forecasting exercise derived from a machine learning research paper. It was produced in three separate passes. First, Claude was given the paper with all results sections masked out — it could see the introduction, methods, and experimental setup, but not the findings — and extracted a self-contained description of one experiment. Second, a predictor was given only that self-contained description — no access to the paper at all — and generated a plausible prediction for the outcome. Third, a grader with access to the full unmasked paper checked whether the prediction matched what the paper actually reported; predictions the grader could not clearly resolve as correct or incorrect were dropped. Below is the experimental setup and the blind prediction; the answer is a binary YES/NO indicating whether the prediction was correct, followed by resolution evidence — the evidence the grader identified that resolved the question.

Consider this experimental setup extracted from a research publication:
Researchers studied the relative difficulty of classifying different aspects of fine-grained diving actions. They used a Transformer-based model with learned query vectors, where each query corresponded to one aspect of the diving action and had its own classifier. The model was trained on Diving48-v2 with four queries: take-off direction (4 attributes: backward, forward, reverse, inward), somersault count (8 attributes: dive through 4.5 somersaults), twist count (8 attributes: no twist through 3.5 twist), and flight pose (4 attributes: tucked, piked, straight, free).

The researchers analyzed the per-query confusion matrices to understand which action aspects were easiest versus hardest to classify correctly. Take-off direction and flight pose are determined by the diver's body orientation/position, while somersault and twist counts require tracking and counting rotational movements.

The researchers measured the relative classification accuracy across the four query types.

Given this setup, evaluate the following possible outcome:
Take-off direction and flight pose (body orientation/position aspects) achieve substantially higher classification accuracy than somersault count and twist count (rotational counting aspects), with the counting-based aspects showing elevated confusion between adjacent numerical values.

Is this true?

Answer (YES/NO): YES